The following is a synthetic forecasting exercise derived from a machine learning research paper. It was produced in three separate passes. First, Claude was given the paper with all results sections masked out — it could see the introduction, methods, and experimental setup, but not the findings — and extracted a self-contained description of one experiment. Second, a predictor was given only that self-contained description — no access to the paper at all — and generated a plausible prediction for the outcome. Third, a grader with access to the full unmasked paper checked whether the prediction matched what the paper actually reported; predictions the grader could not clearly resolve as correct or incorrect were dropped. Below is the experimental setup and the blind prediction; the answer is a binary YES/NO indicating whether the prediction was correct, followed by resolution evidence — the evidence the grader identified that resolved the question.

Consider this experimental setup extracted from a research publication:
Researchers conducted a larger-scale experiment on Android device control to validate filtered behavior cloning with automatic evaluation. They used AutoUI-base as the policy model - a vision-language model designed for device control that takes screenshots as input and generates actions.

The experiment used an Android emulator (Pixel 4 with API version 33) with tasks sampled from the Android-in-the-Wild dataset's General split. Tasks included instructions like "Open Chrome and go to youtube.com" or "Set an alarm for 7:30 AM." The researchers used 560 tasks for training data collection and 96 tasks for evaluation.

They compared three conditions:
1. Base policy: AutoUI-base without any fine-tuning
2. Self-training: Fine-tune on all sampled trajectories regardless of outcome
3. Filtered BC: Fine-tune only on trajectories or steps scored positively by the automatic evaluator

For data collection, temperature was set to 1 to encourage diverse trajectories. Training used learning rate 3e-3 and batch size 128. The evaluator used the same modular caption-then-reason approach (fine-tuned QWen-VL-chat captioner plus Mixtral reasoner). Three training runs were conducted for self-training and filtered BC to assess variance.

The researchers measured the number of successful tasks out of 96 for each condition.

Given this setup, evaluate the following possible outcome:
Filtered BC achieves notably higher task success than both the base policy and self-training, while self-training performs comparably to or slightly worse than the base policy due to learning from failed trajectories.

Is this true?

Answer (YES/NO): NO